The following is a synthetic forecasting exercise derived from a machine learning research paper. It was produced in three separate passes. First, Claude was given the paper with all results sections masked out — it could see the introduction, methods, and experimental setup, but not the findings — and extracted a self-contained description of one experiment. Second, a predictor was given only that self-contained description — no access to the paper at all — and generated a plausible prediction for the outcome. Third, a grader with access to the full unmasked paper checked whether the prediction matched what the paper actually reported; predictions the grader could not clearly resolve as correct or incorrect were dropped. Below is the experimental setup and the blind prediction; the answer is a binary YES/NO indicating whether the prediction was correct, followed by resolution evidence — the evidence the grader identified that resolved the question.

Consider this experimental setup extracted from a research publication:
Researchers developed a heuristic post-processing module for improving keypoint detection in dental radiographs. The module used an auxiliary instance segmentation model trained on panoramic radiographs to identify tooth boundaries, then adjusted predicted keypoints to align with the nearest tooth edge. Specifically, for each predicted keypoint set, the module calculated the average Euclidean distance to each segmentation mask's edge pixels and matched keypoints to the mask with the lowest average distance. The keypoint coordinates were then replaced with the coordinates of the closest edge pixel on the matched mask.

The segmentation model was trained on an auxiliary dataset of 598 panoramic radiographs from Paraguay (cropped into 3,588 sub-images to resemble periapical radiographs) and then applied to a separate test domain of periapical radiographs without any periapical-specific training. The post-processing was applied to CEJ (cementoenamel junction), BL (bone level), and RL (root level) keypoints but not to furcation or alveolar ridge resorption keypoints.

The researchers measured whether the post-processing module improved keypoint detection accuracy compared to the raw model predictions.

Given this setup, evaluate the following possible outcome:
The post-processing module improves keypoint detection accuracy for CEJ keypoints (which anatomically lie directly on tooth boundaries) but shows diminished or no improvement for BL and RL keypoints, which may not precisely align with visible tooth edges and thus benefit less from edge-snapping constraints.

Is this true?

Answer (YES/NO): NO